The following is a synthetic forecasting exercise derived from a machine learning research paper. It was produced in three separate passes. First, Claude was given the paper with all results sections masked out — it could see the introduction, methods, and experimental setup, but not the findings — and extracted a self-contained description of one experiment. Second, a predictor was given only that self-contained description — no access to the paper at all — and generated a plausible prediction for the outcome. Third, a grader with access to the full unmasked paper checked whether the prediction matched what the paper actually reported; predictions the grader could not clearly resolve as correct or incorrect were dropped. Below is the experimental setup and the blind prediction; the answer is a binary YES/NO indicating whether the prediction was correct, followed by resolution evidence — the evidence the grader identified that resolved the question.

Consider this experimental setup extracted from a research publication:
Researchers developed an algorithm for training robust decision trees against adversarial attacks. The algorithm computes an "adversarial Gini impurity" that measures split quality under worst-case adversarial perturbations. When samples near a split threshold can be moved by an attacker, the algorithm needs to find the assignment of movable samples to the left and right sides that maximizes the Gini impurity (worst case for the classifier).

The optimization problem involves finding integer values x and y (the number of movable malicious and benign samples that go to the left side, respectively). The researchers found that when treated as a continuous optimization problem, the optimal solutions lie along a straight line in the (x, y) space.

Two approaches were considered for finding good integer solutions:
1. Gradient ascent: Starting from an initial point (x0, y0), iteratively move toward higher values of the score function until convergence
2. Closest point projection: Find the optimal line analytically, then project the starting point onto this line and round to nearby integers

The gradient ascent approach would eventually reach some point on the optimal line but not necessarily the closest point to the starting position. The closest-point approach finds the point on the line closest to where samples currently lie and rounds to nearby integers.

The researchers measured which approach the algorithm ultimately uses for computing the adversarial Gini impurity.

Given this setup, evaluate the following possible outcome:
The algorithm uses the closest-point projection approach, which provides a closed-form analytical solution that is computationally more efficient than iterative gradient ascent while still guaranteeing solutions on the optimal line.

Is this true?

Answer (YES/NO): YES